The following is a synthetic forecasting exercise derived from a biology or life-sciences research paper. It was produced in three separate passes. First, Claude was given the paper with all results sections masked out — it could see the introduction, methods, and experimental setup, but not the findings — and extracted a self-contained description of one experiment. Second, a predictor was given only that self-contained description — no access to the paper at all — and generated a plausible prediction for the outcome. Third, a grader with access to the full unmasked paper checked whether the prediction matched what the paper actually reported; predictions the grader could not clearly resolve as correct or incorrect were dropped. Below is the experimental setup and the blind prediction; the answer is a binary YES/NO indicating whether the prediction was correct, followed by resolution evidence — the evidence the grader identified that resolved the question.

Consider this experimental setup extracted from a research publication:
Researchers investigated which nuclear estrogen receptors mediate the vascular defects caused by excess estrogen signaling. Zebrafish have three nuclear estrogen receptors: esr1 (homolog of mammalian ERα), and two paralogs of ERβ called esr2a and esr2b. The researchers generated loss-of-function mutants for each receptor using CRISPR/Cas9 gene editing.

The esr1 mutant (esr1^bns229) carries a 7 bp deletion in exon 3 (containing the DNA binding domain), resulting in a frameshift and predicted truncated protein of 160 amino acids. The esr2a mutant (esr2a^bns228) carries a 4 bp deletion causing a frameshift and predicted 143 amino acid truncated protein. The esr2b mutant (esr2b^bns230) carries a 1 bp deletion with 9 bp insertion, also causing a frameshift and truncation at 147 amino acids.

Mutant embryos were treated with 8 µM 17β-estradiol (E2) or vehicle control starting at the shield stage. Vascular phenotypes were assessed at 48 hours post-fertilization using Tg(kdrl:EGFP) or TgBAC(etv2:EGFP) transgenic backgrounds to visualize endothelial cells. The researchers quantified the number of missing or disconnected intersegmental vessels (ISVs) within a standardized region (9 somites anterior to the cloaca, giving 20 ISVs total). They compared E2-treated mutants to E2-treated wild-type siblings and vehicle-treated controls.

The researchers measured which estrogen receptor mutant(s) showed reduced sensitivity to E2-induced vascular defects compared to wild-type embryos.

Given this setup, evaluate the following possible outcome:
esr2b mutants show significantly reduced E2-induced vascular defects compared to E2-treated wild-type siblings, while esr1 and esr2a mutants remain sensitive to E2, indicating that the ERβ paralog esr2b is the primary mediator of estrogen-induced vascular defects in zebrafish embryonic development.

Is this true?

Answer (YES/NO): NO